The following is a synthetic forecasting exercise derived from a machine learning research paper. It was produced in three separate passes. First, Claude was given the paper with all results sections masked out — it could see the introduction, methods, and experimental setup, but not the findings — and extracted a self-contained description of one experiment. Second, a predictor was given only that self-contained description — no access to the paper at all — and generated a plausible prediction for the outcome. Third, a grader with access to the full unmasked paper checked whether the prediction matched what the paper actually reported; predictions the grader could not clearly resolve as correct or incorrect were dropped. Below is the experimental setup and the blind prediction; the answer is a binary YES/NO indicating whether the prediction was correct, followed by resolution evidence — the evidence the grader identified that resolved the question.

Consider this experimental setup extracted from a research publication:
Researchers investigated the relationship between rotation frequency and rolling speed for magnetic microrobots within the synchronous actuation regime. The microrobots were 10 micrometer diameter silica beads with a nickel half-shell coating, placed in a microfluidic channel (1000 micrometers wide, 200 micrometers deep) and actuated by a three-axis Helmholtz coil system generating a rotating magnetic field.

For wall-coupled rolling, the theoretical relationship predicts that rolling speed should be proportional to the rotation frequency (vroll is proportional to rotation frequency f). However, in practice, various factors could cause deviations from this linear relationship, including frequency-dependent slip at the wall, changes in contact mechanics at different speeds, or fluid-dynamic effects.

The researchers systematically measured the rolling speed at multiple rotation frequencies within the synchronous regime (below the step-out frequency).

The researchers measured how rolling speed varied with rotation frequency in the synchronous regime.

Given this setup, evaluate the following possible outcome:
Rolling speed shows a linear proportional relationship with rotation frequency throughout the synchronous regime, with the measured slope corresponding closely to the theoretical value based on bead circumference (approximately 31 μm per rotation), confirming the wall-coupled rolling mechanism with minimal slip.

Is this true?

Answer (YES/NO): NO